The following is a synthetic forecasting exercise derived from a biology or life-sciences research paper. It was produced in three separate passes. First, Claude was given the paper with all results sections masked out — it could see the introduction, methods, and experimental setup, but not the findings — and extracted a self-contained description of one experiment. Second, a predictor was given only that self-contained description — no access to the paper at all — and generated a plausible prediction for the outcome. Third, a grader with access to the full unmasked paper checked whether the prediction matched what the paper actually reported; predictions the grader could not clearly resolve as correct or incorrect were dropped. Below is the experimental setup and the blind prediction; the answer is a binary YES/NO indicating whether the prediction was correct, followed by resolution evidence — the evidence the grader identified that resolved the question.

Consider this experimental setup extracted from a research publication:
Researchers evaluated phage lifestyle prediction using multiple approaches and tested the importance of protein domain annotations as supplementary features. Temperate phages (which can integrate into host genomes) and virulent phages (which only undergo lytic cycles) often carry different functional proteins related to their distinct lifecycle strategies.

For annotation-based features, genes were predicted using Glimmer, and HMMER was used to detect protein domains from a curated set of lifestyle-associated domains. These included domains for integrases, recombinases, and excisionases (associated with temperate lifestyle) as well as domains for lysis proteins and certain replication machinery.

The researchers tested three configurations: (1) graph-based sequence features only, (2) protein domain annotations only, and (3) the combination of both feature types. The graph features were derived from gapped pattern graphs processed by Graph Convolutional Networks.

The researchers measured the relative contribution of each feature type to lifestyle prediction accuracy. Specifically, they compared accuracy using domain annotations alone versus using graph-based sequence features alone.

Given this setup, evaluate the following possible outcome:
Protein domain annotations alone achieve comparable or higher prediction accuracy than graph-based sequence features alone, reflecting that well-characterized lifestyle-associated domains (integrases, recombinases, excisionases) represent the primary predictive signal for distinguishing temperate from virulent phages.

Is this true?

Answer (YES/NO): YES